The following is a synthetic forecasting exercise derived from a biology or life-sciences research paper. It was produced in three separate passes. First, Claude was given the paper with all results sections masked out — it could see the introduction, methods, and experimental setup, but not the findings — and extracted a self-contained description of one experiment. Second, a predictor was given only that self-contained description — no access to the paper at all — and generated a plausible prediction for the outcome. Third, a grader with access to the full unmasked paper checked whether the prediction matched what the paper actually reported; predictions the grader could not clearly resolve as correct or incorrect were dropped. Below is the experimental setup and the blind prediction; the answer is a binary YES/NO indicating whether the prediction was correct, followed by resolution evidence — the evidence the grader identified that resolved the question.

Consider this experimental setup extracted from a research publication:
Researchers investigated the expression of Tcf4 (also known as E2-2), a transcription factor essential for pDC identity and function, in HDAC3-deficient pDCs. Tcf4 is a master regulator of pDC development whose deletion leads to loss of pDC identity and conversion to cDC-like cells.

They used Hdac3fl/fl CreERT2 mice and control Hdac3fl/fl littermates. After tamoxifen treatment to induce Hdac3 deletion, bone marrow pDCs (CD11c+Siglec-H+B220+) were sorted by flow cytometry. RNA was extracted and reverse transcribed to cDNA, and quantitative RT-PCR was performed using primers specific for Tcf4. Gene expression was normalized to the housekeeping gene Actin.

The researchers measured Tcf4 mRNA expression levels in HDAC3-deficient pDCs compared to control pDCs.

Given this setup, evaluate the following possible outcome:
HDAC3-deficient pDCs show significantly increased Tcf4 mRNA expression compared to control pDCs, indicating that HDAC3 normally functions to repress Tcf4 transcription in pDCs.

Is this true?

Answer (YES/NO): NO